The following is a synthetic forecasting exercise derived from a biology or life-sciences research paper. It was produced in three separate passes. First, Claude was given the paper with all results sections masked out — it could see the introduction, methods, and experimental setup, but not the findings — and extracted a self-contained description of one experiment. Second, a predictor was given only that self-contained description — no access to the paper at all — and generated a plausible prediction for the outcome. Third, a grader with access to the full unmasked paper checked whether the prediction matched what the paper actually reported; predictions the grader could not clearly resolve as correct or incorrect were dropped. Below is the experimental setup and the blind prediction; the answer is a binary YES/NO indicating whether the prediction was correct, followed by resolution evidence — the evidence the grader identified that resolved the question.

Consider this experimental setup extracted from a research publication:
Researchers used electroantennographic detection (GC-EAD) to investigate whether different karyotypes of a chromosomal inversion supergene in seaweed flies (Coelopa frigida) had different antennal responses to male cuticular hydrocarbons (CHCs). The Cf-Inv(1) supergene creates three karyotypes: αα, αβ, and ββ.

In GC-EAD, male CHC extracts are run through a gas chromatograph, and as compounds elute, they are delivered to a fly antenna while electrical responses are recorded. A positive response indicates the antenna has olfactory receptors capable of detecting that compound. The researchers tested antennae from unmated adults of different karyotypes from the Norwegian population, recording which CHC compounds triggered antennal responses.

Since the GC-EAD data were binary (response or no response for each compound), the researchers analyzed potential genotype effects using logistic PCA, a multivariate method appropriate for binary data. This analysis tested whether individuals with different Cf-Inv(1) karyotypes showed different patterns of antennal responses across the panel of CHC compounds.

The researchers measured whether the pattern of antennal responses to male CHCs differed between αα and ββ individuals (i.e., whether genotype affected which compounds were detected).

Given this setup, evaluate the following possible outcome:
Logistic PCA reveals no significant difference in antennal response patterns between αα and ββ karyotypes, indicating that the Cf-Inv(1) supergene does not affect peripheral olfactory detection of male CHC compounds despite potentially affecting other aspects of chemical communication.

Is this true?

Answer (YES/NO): NO